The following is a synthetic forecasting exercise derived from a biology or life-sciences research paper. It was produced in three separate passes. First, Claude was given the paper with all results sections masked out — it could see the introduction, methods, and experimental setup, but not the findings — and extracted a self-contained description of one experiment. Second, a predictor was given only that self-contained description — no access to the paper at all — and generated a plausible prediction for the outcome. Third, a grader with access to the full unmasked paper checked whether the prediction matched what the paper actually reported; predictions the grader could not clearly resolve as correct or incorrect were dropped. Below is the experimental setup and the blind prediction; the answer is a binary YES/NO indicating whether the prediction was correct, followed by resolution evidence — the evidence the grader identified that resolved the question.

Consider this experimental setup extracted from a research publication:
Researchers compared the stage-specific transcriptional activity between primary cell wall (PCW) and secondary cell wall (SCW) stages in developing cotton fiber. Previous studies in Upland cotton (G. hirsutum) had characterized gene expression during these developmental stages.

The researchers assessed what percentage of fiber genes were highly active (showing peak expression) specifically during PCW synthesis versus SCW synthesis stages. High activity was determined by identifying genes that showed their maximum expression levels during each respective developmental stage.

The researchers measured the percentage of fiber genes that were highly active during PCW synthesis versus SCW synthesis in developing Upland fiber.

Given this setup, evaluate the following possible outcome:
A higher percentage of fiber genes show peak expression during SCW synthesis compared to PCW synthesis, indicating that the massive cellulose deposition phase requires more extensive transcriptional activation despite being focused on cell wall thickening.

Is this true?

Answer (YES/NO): YES